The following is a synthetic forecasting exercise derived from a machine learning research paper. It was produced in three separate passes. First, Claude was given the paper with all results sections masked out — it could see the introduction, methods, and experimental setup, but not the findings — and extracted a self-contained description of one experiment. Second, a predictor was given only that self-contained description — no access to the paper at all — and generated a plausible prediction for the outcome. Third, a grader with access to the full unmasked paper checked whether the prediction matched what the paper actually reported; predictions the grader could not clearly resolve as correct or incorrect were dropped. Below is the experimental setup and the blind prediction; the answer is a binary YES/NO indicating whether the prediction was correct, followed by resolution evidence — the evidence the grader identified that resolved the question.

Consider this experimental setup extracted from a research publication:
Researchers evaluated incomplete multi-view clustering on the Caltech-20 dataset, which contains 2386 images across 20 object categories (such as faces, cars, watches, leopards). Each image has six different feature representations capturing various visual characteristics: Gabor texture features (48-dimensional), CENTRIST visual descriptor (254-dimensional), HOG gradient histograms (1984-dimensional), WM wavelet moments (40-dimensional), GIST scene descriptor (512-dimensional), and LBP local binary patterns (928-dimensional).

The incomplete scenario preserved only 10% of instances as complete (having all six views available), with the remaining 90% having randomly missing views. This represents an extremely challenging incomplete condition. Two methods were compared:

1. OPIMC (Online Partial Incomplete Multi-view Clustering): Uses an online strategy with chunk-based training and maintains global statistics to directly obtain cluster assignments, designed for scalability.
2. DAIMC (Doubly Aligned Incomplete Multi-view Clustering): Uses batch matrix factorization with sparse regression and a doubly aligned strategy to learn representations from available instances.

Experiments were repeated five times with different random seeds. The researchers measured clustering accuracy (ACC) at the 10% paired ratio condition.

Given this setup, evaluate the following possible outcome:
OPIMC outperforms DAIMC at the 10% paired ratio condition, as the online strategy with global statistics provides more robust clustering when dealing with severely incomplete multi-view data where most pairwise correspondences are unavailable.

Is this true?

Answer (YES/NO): NO